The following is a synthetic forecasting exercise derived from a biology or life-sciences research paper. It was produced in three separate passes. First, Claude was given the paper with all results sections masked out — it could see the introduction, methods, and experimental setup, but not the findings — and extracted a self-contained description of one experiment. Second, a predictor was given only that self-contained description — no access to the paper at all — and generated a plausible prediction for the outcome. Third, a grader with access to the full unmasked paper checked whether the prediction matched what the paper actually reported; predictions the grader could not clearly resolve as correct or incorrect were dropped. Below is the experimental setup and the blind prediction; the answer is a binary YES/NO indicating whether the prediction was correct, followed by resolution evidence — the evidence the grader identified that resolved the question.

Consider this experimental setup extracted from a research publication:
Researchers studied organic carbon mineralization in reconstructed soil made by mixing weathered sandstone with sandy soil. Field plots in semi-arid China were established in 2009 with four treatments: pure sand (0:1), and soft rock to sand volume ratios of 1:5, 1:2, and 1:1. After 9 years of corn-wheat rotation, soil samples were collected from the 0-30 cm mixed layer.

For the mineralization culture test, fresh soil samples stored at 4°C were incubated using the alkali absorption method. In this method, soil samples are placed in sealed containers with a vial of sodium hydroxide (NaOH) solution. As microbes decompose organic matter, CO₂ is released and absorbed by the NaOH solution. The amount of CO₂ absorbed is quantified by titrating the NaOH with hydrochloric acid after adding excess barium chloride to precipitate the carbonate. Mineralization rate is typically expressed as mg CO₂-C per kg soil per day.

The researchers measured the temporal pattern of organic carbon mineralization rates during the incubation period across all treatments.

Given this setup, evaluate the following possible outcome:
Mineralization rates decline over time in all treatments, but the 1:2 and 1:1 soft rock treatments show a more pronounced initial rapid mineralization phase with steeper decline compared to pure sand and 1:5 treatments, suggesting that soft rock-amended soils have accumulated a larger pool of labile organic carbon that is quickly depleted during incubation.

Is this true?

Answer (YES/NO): NO